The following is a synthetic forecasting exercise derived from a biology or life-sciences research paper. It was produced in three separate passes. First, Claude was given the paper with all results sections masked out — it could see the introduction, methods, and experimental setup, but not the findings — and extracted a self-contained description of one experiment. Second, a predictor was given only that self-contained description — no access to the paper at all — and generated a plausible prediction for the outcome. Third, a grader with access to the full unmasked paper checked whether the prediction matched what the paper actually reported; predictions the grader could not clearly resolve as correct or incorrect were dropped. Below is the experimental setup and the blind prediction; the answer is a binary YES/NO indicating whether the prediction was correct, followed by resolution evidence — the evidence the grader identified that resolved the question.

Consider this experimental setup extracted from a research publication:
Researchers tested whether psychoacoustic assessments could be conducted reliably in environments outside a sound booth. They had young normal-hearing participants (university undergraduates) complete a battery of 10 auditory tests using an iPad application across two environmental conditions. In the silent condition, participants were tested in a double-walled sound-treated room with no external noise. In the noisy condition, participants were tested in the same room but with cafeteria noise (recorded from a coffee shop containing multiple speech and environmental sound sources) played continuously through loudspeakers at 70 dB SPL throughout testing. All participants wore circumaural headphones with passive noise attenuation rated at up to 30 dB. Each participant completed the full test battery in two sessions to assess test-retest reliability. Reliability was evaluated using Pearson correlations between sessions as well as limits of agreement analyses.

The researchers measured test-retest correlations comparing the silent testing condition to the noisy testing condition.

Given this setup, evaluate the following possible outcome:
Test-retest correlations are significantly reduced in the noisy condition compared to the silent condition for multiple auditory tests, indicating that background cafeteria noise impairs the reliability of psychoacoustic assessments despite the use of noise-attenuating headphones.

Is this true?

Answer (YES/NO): NO